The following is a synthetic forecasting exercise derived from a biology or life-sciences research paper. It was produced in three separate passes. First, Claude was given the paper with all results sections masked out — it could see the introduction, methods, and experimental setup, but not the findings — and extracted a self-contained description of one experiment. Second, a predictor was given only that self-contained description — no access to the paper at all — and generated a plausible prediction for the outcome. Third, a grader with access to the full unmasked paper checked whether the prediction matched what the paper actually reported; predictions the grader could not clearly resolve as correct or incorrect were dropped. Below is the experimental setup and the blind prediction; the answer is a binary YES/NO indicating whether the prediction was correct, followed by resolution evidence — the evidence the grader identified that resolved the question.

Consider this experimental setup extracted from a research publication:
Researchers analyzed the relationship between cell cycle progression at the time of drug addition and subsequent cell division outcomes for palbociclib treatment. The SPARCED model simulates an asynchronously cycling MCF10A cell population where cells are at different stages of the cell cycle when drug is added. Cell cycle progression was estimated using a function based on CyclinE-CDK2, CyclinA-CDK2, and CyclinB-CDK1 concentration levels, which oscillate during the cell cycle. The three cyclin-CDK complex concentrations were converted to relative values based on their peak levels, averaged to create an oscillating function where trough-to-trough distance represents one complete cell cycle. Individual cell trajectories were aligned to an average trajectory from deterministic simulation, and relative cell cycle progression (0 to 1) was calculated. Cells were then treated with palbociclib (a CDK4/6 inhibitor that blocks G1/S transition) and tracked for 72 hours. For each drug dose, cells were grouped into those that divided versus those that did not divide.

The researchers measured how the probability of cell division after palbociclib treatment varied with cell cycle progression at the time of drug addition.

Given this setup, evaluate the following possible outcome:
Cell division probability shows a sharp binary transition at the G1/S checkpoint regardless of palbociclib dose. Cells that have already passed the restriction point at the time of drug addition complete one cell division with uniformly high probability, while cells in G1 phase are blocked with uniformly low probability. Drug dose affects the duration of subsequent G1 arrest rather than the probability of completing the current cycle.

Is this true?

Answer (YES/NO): NO